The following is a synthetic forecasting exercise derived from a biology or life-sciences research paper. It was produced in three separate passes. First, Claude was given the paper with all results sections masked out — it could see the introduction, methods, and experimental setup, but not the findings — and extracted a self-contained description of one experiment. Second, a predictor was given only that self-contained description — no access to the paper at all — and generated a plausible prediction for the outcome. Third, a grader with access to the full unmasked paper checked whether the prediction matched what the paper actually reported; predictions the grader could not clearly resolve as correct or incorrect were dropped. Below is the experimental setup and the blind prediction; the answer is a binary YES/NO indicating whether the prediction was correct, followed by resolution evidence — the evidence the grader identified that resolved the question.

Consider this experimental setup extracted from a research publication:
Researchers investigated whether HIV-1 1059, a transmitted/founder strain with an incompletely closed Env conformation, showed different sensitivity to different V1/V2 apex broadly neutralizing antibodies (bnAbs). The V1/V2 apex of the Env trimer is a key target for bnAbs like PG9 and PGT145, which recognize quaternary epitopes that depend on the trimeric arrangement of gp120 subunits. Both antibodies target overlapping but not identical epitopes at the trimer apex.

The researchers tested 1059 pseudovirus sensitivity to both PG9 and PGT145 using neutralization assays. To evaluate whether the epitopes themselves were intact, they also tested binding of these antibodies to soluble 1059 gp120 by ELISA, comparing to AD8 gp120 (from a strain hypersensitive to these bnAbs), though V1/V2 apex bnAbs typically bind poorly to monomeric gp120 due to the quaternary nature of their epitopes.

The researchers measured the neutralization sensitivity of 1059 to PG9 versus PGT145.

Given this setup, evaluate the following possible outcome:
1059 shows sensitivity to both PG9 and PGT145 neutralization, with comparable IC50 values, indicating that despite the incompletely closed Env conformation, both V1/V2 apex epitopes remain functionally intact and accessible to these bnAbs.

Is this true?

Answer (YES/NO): NO